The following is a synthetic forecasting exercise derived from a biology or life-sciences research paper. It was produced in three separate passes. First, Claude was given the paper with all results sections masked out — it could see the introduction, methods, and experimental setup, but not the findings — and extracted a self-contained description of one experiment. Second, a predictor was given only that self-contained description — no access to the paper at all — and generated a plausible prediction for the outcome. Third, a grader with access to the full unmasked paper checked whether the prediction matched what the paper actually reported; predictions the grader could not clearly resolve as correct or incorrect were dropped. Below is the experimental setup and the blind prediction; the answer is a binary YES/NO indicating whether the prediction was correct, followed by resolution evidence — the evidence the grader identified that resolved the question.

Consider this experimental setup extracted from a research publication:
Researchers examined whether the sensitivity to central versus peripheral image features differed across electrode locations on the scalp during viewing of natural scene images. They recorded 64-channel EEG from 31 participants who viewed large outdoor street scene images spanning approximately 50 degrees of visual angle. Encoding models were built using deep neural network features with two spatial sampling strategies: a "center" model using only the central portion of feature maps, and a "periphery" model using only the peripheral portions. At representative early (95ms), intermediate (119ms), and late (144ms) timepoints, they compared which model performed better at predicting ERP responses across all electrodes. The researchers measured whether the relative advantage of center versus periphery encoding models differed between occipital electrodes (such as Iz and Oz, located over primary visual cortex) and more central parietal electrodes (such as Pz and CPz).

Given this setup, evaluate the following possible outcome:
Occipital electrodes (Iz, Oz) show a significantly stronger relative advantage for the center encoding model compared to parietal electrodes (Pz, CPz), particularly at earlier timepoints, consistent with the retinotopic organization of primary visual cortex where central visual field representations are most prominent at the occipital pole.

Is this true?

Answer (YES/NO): NO